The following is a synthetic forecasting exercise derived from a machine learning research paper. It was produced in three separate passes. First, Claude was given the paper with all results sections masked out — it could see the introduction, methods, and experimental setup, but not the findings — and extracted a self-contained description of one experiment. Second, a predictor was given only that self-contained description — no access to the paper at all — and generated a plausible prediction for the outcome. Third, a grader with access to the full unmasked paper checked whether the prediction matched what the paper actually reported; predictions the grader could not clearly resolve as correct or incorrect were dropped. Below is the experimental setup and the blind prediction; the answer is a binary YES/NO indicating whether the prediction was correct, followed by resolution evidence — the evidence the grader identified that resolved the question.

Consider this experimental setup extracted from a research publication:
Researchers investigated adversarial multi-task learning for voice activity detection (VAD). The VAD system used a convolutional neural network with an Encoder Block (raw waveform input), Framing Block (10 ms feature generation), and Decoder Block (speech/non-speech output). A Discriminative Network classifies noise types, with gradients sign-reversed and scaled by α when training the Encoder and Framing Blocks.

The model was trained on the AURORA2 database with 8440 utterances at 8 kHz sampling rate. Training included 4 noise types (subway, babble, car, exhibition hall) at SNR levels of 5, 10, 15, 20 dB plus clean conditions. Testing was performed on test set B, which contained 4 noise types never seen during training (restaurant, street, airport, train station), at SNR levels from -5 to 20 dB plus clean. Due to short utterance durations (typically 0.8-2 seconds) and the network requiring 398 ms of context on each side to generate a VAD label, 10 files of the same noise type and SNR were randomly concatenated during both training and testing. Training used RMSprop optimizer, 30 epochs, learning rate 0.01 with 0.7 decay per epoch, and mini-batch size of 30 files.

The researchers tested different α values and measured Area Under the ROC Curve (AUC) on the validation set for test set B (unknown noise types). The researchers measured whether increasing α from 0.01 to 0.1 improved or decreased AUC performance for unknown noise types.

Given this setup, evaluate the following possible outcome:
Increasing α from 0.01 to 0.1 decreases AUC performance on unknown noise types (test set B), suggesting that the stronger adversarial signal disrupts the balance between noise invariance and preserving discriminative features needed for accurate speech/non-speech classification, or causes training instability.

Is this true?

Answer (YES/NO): NO